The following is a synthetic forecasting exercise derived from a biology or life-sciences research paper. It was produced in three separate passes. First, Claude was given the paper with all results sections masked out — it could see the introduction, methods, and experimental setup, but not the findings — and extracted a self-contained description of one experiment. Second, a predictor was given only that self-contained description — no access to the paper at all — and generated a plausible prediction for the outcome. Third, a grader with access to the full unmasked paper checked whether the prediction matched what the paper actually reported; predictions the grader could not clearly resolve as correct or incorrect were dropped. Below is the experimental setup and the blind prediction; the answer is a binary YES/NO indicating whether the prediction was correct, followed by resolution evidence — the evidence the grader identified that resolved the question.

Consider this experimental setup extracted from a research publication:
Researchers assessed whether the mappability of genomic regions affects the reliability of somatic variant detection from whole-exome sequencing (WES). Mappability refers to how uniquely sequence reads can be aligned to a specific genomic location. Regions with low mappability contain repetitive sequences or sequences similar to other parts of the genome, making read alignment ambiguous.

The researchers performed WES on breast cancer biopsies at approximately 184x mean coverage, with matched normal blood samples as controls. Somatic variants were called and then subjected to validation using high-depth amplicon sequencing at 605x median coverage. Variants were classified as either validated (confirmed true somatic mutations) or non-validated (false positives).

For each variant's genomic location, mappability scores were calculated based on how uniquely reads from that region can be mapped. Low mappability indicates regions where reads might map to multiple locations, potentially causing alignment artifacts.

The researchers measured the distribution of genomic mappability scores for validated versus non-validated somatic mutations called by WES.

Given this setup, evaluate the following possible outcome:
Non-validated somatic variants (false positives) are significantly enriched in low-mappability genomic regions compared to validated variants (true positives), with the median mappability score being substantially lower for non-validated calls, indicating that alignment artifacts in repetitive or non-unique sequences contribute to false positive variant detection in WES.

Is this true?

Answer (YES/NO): YES